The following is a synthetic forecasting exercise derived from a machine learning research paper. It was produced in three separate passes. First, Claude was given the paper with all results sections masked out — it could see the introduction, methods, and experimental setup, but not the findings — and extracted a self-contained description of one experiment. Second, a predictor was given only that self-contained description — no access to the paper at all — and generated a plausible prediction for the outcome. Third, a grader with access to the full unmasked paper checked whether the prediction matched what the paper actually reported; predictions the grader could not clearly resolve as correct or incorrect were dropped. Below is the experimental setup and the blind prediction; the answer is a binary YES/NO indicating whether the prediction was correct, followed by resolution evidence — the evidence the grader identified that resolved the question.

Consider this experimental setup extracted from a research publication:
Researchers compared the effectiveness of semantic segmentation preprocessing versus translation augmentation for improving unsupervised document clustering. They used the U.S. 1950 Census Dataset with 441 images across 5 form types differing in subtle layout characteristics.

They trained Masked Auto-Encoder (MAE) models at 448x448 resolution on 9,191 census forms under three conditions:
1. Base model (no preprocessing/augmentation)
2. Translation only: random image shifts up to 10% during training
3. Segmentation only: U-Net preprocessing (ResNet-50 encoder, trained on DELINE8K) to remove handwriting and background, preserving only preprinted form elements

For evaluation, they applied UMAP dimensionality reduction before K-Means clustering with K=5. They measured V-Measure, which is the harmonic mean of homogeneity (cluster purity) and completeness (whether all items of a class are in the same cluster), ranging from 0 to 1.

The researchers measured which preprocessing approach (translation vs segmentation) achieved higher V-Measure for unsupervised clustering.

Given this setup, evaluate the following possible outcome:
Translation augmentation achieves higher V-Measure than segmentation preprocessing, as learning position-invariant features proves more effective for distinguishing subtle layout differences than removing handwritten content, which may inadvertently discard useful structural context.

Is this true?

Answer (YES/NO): NO